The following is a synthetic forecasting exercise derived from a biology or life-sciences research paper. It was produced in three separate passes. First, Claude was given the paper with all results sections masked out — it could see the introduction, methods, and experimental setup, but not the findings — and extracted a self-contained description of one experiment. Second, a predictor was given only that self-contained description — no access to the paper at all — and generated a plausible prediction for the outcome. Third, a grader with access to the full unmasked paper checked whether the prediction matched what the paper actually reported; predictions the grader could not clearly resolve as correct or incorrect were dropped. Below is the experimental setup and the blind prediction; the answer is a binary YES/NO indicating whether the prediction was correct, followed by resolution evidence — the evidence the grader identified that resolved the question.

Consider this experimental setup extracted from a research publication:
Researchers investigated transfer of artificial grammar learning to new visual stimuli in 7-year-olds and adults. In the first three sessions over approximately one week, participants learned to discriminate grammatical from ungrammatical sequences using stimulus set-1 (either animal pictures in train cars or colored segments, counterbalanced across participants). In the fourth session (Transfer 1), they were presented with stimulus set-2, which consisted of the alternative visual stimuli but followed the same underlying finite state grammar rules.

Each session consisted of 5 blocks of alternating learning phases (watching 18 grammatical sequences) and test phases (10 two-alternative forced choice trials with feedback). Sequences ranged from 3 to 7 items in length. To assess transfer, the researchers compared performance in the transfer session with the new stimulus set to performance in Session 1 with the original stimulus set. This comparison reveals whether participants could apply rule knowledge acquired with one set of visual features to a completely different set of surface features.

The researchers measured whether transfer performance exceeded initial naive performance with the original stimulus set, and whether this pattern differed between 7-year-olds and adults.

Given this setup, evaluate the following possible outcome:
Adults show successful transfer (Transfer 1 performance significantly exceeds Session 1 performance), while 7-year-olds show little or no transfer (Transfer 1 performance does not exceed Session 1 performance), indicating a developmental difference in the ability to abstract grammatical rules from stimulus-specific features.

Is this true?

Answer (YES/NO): NO